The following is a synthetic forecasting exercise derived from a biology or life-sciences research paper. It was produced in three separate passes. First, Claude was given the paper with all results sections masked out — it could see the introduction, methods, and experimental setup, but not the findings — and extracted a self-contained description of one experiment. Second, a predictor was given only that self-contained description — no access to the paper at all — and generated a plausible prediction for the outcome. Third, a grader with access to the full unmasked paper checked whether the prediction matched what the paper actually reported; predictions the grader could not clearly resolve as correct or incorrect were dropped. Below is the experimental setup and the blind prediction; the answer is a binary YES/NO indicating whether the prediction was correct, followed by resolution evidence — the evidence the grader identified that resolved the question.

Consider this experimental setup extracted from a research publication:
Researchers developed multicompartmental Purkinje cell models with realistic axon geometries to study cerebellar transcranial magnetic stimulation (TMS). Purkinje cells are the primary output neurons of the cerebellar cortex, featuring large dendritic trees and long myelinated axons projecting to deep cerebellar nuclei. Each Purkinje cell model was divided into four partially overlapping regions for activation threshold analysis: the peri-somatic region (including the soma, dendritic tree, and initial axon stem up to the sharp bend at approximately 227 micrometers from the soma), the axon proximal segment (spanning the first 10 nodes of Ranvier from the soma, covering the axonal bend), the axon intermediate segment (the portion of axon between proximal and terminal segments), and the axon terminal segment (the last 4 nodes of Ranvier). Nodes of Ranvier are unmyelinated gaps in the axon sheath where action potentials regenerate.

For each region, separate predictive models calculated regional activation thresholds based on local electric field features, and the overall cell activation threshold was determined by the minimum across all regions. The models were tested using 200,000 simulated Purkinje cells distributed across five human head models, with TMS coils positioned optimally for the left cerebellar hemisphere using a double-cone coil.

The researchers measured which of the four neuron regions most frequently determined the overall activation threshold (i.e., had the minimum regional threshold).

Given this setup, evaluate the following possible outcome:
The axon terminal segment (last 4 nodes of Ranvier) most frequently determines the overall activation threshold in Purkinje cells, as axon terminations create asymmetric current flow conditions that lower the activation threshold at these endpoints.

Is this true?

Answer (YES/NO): YES